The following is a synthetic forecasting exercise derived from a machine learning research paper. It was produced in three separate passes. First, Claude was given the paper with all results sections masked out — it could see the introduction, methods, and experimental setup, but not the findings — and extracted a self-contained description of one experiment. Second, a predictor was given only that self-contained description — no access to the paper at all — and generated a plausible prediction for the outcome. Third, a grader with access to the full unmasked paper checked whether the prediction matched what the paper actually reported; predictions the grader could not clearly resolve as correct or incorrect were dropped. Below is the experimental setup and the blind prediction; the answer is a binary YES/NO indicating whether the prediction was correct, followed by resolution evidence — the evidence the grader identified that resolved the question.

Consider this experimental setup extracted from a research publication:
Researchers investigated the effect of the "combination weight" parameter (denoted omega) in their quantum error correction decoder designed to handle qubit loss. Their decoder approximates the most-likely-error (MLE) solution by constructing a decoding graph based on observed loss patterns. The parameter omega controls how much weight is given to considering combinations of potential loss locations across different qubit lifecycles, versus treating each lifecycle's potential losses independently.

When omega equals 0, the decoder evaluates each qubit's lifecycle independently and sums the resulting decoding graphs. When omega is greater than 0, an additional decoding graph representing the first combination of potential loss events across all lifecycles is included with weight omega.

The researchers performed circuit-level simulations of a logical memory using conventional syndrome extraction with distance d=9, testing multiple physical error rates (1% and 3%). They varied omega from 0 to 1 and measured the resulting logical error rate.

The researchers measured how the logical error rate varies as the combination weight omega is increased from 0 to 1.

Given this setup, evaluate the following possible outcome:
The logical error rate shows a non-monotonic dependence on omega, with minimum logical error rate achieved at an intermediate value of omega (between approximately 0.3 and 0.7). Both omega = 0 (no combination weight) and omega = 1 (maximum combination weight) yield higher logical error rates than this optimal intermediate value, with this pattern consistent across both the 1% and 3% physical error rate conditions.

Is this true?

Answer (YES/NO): NO